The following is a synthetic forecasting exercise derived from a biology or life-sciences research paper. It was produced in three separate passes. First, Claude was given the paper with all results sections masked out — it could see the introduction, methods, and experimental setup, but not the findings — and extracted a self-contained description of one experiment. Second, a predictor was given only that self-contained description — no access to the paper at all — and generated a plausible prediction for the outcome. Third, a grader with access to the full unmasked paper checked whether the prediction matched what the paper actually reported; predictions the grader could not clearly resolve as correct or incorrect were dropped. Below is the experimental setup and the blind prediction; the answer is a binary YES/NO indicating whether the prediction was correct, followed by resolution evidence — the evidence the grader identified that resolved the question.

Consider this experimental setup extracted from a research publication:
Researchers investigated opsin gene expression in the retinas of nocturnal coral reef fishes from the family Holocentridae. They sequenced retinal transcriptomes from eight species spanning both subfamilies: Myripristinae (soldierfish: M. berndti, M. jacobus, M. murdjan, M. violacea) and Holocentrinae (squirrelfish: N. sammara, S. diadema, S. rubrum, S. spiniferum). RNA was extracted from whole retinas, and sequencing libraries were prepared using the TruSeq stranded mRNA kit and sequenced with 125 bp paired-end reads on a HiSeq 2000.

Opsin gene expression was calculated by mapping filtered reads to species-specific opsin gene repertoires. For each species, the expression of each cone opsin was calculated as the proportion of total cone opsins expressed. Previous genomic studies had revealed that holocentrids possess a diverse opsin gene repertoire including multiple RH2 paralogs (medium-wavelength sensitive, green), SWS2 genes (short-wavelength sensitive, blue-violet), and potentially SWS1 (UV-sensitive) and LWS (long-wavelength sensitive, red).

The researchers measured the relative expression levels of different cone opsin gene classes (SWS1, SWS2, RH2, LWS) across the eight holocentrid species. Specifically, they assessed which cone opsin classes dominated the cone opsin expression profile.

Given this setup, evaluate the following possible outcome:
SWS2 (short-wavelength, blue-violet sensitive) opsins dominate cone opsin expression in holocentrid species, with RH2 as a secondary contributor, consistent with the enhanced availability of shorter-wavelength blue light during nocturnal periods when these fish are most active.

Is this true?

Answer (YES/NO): NO